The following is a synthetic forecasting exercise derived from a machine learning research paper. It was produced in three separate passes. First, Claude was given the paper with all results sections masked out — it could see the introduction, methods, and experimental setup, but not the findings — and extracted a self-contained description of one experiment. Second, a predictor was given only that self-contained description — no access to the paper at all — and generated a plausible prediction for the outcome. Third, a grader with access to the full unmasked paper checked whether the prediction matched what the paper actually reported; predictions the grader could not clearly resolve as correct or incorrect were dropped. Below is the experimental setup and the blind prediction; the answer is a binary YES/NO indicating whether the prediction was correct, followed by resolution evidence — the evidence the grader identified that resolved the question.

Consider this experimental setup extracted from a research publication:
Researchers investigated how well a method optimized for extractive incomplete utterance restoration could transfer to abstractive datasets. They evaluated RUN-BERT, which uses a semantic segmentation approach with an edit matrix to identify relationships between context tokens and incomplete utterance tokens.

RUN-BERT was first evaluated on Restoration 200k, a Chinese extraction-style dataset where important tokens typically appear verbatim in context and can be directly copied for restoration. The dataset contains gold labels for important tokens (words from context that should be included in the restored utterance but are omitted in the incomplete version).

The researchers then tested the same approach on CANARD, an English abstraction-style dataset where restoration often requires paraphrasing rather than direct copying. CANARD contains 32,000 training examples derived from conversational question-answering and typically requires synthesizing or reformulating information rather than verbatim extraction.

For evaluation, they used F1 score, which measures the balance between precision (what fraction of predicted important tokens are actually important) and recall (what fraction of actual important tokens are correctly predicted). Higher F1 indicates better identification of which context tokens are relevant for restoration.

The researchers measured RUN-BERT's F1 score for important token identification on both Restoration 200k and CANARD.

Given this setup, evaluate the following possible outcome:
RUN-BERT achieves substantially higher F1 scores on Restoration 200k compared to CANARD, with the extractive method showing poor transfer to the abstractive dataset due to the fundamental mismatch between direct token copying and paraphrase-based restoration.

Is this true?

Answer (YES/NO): YES